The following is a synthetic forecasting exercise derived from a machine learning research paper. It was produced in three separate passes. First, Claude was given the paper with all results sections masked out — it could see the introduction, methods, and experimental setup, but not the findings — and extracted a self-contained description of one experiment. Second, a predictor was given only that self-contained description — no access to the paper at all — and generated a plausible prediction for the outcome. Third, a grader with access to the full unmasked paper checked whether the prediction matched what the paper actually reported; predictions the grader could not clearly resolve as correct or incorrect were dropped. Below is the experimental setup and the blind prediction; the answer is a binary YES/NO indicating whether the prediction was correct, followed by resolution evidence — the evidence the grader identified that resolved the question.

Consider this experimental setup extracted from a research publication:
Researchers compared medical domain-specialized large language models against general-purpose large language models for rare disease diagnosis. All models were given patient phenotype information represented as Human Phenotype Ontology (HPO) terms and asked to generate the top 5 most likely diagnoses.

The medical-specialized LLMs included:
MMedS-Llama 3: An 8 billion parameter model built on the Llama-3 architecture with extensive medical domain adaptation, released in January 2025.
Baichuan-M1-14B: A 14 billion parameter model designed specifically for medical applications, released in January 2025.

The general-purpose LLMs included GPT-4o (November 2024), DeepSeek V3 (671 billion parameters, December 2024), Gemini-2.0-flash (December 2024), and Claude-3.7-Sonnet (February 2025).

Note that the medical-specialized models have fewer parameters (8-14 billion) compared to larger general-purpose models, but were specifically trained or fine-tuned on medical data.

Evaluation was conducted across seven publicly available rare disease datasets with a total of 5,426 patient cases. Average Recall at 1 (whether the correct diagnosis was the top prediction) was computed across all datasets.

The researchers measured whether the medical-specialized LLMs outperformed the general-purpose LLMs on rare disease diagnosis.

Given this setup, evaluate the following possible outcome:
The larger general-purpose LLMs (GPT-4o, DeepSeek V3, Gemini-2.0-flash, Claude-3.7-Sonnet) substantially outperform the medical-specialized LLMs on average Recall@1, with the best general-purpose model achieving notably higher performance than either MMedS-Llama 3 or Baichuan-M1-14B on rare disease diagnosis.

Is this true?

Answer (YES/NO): YES